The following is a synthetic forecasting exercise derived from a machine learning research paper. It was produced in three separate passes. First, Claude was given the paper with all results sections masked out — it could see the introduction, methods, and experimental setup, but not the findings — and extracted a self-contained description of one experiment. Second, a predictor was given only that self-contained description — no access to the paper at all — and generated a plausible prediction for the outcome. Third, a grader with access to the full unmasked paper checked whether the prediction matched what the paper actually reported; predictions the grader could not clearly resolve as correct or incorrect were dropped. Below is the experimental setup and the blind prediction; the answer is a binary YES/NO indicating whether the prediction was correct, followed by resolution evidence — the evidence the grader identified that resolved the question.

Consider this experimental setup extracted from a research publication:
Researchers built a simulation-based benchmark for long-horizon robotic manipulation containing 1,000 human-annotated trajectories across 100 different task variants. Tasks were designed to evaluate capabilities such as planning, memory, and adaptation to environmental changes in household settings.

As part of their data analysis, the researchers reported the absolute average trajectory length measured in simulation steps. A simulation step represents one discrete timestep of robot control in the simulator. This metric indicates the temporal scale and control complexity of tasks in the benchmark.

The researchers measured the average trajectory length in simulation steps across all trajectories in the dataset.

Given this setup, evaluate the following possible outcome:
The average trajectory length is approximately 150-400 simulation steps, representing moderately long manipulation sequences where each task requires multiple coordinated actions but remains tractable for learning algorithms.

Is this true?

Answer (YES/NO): NO